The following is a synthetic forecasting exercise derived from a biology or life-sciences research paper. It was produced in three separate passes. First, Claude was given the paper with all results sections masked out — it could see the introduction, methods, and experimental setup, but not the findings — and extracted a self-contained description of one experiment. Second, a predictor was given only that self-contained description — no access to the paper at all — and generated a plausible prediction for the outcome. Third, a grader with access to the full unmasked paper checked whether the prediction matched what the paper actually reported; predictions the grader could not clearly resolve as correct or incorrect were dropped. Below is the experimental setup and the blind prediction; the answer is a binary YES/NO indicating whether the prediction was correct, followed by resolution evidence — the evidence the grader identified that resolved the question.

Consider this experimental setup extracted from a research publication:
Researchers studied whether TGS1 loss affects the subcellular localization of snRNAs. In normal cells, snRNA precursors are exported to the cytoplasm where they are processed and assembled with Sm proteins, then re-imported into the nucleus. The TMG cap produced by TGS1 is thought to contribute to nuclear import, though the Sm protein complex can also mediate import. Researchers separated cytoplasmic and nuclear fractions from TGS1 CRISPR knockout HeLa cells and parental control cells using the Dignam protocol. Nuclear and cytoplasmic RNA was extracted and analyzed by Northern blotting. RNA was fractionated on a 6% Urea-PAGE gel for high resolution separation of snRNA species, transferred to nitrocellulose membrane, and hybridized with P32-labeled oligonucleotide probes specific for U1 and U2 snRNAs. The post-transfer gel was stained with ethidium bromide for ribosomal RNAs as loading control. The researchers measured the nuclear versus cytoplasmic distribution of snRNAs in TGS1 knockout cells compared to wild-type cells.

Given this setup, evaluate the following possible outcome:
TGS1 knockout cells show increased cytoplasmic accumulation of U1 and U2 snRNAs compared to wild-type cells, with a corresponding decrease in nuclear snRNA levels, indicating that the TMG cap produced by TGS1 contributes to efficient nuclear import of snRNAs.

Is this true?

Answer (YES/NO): NO